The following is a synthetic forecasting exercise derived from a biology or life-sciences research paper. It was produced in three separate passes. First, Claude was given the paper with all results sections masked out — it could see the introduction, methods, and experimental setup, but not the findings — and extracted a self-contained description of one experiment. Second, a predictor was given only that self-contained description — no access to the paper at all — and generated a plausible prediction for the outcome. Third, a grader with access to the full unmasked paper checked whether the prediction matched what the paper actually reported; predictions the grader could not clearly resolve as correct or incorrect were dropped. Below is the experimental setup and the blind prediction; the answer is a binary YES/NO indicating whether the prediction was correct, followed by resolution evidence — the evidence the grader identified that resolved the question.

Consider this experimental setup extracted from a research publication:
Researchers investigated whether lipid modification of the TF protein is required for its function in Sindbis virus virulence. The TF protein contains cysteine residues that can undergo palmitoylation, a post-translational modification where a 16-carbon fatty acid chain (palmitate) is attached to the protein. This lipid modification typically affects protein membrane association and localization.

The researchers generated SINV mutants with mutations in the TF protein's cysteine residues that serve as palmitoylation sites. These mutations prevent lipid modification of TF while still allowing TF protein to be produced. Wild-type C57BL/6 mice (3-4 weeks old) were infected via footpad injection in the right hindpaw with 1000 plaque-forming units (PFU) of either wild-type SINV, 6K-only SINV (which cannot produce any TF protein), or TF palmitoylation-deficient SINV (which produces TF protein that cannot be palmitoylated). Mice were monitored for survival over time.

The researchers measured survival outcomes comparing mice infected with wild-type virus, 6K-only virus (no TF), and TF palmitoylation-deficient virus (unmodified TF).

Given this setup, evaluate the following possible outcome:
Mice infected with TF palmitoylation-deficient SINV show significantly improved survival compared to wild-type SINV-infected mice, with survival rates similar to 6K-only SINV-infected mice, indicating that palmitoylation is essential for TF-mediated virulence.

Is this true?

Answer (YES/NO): YES